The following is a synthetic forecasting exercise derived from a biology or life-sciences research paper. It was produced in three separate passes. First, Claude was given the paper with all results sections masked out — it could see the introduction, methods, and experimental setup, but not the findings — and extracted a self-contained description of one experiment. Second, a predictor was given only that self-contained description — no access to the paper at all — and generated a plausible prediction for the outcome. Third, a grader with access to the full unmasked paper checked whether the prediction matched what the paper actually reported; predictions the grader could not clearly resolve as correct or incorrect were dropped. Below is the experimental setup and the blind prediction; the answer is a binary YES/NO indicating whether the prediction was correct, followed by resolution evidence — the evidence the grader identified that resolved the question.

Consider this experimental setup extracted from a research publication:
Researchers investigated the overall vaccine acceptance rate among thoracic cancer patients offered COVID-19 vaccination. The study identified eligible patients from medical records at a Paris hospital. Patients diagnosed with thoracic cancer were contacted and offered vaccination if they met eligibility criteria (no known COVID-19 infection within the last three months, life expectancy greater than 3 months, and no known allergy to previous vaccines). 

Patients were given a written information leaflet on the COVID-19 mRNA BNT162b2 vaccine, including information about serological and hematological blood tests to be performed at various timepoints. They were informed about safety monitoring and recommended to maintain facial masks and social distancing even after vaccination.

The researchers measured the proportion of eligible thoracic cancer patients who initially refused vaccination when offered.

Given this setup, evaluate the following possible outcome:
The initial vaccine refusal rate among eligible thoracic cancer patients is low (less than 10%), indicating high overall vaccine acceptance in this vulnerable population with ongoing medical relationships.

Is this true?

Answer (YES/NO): NO